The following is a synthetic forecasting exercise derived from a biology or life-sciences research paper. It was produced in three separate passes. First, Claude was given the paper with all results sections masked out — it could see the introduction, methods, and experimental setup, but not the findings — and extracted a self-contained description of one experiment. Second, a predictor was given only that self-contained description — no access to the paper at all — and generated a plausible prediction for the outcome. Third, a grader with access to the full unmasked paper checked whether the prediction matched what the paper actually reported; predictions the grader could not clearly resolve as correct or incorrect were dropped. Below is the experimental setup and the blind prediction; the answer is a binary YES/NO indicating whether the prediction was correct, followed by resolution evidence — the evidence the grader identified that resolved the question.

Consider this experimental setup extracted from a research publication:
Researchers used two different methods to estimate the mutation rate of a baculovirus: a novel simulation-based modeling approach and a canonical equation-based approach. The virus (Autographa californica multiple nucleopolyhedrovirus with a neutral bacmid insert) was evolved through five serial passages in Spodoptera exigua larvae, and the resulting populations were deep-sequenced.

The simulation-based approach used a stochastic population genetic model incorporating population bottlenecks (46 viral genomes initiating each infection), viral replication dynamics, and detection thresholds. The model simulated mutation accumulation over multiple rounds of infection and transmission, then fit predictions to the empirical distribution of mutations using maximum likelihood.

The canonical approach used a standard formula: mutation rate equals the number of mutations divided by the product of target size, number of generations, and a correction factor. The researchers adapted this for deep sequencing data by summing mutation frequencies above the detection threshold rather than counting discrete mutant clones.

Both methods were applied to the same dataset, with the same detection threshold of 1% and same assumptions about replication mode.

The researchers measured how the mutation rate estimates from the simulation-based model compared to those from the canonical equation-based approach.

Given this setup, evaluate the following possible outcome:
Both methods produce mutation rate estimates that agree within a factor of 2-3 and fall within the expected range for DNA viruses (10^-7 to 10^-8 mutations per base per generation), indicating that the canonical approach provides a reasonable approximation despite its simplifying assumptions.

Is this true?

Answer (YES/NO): YES